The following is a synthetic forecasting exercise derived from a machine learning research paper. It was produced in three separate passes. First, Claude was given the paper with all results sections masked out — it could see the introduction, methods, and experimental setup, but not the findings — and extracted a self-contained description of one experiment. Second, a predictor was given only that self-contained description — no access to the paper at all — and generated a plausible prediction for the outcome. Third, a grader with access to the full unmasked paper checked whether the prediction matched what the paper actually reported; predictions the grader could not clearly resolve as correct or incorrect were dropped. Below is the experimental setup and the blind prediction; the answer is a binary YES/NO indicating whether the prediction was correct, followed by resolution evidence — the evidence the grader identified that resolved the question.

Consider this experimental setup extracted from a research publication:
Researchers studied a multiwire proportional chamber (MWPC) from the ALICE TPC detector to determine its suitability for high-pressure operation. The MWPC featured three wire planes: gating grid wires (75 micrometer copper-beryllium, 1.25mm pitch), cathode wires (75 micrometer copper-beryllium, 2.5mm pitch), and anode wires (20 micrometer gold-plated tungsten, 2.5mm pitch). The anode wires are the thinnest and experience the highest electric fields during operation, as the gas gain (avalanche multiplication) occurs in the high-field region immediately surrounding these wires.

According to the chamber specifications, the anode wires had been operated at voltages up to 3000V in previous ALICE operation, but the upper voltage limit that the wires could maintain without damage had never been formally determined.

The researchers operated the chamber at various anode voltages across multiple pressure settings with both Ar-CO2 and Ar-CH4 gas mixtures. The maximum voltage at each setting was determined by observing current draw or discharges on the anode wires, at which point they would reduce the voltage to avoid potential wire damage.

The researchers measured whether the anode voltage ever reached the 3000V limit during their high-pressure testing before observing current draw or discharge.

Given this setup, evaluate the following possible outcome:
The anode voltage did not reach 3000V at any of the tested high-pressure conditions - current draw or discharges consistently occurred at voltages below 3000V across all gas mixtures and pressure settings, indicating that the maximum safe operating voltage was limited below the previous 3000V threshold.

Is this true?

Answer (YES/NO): YES